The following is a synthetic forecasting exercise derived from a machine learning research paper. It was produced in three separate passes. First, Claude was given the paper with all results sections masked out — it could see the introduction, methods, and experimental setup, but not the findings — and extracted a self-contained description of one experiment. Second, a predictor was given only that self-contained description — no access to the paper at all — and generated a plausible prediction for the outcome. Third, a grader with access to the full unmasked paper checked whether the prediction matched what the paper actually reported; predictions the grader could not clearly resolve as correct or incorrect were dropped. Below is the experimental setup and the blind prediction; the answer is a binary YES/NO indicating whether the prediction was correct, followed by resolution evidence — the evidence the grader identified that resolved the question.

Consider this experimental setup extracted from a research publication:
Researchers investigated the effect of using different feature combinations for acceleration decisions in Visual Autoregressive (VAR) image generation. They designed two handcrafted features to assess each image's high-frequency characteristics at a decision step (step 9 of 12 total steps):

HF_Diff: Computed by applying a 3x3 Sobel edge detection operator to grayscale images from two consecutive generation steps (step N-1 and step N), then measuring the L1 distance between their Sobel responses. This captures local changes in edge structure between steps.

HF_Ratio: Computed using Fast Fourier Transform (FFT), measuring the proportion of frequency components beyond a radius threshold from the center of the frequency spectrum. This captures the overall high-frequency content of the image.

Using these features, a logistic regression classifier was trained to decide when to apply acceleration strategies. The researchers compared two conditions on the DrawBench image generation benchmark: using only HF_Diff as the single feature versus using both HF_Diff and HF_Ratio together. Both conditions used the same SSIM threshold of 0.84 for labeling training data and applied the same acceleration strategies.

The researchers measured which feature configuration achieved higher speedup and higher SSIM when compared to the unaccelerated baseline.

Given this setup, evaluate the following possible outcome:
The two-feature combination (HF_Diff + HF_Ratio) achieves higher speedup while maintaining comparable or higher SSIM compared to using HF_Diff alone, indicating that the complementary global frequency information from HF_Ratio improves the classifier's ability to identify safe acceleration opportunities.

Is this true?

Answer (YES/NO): YES